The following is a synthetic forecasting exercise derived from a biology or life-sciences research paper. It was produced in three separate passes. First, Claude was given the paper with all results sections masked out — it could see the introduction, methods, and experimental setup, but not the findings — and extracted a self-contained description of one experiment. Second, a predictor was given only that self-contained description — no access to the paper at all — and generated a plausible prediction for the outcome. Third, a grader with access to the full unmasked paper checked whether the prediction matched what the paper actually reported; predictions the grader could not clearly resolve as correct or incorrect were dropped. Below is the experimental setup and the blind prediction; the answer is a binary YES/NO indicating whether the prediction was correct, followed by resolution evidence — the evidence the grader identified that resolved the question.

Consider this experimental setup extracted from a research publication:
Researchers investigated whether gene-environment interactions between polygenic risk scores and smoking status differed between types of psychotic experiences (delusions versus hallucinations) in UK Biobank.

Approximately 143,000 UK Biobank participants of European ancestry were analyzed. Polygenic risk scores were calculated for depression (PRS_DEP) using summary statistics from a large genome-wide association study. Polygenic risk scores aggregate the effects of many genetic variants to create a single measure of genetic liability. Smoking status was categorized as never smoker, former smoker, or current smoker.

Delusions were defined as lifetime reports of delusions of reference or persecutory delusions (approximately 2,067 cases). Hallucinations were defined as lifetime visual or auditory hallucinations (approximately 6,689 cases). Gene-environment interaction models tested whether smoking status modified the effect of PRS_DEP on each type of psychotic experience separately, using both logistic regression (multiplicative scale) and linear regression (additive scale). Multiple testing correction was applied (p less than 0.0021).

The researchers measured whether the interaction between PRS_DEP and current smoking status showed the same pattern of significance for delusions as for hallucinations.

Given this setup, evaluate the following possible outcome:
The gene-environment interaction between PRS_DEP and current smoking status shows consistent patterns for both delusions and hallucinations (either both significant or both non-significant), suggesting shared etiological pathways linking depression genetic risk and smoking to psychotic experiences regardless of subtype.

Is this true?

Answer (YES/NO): NO